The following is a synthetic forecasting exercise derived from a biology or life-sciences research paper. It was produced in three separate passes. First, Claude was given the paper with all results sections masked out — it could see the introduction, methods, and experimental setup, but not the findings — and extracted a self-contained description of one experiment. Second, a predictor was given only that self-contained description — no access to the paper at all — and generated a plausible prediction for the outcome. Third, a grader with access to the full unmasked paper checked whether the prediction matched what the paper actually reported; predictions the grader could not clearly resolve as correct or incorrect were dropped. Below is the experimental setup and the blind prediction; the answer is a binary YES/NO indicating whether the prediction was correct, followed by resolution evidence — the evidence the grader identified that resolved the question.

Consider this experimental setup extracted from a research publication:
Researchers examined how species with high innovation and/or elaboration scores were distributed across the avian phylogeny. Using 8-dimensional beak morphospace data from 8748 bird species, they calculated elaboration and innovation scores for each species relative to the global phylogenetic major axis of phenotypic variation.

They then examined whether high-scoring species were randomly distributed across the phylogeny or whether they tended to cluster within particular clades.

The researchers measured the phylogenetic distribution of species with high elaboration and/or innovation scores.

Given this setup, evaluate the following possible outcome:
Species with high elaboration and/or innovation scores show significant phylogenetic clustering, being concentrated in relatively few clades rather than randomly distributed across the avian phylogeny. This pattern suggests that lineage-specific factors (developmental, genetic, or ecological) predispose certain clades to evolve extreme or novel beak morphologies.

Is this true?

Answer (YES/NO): YES